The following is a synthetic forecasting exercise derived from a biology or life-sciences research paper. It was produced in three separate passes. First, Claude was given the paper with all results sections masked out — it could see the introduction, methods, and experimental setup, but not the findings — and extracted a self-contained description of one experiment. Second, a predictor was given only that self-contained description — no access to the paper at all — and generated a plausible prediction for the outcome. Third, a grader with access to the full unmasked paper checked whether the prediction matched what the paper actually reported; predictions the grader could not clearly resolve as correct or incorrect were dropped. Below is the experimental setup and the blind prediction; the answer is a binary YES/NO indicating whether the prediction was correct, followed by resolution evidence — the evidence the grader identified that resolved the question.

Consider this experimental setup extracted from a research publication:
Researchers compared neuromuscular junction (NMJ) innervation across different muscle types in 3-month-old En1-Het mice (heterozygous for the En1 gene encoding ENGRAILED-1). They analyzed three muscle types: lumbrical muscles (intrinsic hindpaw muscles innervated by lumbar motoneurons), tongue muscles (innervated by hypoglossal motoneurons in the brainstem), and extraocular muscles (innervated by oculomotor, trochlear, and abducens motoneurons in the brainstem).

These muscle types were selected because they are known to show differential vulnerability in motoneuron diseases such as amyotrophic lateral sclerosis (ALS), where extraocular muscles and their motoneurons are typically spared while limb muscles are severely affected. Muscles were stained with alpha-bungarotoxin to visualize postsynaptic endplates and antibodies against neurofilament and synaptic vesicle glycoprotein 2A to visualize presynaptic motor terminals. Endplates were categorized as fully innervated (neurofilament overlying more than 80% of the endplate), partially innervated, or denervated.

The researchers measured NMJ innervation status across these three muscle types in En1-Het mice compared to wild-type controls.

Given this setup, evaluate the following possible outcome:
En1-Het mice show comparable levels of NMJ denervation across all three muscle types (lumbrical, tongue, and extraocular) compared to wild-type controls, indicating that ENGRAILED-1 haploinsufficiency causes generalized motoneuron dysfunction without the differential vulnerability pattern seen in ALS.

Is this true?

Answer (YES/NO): NO